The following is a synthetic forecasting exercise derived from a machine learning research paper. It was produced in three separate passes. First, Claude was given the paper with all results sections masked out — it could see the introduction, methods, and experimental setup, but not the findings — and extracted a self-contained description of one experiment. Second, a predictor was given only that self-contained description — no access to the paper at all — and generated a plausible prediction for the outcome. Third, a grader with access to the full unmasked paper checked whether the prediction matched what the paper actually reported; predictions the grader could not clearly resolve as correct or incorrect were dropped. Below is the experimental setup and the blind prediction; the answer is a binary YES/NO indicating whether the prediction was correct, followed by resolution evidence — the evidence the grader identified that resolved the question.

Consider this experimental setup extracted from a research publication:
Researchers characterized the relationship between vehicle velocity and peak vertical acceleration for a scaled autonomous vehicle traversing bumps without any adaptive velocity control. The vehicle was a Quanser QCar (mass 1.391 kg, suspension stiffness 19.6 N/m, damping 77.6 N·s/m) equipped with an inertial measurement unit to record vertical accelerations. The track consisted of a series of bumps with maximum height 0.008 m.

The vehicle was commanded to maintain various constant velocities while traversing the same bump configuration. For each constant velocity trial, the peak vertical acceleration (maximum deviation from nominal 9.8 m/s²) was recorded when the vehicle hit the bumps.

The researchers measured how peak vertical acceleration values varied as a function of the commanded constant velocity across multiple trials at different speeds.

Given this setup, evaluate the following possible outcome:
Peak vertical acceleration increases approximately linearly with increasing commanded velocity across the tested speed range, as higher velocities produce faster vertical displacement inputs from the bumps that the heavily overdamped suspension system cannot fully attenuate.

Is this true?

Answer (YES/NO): NO